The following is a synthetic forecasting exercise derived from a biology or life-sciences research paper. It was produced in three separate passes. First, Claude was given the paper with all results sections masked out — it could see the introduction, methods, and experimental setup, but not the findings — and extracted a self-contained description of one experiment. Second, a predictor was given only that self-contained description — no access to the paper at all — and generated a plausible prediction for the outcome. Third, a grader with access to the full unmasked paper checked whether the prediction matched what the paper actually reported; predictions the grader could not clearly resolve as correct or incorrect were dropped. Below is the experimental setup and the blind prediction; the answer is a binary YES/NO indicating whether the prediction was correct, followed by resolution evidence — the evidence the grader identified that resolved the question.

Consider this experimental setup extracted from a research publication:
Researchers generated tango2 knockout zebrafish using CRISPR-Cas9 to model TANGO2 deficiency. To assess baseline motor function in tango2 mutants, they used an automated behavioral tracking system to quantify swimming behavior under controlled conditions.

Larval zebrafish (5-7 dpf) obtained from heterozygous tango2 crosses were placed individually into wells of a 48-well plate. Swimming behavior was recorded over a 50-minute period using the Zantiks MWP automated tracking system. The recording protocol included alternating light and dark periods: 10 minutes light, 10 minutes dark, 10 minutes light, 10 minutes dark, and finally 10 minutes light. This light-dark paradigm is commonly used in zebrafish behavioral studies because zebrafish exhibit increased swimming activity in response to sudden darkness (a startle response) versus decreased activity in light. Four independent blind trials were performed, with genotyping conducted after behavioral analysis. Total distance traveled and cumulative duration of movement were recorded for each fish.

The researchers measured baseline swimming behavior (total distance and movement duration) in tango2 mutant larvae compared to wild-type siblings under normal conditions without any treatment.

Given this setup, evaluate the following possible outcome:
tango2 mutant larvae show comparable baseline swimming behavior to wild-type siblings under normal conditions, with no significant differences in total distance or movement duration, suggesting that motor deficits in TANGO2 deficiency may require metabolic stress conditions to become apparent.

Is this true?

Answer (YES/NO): YES